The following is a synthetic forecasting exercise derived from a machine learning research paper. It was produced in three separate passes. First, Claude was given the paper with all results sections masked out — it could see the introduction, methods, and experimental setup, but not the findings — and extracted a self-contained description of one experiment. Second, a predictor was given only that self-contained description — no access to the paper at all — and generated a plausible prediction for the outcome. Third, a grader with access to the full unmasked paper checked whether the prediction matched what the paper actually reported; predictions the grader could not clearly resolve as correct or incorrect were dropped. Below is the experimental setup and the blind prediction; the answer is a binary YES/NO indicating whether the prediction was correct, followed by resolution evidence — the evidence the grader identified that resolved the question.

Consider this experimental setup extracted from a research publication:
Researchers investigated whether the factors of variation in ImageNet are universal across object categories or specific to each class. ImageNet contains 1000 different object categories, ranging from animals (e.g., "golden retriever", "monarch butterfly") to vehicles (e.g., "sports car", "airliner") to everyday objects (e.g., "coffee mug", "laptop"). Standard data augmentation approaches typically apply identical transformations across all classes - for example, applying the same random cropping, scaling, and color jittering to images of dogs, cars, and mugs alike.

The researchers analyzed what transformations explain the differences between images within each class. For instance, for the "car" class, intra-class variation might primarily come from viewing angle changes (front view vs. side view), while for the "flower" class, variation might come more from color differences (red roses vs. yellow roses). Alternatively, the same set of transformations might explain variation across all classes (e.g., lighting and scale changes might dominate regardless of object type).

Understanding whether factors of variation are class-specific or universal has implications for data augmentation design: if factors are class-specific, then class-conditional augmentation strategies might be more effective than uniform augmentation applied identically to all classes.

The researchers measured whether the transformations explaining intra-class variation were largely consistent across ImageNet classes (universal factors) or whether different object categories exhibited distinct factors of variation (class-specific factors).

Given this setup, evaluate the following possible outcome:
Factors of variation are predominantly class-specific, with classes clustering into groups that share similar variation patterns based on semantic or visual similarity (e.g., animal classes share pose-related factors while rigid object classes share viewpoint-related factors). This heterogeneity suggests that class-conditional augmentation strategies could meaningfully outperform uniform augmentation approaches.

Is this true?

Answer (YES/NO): NO